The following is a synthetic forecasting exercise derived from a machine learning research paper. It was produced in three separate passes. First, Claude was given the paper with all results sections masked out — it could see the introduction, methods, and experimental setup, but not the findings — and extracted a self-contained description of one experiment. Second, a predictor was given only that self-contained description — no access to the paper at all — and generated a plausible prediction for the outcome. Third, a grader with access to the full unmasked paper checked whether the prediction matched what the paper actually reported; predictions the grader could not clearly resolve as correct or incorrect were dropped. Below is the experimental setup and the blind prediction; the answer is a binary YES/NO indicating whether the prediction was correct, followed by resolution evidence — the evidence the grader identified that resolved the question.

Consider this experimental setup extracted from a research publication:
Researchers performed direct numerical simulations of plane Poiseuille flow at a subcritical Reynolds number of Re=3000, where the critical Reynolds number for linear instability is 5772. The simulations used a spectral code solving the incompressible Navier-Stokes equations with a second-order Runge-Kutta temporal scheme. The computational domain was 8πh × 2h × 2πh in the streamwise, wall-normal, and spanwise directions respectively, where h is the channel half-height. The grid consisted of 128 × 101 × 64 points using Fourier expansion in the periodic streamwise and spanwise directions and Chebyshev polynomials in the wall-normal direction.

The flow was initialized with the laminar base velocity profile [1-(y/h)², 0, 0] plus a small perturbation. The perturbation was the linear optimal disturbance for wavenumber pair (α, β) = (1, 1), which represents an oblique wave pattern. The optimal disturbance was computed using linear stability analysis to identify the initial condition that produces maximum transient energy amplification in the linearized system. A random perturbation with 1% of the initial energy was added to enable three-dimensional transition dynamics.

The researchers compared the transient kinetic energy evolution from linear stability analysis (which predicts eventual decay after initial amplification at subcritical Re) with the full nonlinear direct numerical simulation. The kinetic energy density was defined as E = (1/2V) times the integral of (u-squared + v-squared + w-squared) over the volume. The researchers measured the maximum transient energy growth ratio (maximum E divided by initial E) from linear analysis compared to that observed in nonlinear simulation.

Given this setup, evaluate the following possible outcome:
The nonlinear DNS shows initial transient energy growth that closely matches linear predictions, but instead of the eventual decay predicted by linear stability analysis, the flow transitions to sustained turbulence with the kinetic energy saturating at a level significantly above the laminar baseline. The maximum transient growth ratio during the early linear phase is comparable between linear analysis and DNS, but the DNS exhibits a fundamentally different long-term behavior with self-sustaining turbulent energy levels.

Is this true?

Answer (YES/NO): NO